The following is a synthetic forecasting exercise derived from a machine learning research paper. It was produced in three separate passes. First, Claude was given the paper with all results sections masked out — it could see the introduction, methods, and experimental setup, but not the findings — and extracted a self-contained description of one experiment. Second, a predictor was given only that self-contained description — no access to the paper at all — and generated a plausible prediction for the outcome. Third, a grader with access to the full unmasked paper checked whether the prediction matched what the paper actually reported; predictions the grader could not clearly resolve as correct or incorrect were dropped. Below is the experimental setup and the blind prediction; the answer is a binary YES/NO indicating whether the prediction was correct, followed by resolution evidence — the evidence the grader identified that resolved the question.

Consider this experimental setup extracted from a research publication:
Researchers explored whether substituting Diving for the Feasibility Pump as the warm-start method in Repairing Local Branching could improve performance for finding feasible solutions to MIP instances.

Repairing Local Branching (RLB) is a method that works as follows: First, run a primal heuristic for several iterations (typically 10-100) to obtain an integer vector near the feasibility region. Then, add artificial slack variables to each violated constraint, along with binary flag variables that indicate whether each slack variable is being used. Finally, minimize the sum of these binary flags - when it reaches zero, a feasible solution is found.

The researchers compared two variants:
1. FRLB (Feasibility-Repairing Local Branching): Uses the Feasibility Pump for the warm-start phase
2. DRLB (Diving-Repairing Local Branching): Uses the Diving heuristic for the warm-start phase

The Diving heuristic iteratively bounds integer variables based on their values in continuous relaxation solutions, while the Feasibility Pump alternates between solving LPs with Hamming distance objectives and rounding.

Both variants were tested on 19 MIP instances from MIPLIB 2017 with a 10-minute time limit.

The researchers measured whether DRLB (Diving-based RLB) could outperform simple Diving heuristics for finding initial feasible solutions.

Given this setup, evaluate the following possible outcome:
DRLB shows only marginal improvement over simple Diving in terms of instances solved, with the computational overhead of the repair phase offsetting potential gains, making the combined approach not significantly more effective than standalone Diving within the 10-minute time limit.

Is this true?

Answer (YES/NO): NO